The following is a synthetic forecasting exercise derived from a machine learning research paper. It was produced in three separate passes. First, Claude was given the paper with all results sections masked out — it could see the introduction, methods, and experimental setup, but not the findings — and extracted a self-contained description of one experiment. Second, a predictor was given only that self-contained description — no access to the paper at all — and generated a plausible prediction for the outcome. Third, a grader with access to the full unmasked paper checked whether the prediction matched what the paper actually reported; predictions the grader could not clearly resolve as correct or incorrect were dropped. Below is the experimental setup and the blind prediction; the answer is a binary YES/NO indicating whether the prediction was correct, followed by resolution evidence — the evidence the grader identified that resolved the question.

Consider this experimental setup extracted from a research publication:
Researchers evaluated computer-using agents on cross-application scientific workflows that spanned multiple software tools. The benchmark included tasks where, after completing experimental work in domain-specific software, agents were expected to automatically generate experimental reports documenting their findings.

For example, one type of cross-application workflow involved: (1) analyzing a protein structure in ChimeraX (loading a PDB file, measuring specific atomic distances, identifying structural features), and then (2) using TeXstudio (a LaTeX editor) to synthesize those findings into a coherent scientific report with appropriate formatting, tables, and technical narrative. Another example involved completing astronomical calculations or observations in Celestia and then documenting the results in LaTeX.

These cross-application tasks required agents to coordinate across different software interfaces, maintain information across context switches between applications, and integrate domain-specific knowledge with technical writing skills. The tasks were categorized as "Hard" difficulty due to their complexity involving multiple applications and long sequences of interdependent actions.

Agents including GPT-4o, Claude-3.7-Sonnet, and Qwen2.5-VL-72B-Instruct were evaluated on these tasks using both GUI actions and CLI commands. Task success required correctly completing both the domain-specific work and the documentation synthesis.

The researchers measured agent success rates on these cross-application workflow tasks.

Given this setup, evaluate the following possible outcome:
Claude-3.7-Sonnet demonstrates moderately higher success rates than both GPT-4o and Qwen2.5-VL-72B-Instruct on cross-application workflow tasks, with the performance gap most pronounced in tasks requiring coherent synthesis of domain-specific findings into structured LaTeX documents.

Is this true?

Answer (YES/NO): NO